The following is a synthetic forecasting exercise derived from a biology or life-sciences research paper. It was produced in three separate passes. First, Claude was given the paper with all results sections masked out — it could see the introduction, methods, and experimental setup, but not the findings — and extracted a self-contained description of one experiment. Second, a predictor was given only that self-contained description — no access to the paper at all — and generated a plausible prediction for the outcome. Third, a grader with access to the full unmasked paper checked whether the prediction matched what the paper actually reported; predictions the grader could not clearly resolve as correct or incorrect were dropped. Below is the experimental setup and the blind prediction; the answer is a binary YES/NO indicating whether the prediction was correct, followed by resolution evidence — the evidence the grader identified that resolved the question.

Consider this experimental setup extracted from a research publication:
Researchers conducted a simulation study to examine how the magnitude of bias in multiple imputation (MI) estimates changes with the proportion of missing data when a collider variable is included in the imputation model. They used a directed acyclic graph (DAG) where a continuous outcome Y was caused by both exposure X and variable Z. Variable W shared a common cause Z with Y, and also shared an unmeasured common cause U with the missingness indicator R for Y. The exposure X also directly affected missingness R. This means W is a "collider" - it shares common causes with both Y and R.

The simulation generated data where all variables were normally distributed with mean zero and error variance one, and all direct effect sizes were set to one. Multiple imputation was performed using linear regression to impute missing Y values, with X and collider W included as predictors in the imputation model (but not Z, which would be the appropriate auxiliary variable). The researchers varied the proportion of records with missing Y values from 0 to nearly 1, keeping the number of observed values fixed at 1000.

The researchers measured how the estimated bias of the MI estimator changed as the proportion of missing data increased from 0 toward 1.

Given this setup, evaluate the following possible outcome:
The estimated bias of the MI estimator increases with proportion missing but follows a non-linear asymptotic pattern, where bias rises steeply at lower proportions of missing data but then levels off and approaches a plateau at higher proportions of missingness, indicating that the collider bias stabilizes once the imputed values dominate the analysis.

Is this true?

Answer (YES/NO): NO